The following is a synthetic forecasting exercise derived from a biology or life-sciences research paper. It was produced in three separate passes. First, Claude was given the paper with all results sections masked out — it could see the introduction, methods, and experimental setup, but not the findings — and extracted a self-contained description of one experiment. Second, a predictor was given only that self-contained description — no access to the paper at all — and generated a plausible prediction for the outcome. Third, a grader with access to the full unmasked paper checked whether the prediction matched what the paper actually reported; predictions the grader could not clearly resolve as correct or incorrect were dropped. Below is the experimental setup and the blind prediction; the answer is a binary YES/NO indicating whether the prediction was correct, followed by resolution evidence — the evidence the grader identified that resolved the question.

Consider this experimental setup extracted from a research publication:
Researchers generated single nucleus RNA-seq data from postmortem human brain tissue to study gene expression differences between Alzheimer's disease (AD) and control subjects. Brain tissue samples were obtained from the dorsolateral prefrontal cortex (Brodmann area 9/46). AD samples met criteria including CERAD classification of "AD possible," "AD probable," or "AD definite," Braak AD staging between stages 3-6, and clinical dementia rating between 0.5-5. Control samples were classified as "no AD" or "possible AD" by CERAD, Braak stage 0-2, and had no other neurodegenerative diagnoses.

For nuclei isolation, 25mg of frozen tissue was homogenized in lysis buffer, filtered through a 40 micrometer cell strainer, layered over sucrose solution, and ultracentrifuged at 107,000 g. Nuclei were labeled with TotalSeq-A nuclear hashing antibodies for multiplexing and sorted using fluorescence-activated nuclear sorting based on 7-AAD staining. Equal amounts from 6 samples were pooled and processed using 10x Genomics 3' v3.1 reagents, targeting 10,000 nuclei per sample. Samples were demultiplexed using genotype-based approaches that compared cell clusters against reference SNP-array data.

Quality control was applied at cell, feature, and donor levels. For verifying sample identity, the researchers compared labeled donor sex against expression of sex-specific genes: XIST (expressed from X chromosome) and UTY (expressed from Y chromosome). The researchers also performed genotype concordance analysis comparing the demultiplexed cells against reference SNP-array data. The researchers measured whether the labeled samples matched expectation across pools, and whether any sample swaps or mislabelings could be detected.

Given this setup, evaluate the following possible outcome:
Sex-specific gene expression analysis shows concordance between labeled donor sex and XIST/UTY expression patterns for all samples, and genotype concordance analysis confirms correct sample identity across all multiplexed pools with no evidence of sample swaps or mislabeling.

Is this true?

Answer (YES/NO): NO